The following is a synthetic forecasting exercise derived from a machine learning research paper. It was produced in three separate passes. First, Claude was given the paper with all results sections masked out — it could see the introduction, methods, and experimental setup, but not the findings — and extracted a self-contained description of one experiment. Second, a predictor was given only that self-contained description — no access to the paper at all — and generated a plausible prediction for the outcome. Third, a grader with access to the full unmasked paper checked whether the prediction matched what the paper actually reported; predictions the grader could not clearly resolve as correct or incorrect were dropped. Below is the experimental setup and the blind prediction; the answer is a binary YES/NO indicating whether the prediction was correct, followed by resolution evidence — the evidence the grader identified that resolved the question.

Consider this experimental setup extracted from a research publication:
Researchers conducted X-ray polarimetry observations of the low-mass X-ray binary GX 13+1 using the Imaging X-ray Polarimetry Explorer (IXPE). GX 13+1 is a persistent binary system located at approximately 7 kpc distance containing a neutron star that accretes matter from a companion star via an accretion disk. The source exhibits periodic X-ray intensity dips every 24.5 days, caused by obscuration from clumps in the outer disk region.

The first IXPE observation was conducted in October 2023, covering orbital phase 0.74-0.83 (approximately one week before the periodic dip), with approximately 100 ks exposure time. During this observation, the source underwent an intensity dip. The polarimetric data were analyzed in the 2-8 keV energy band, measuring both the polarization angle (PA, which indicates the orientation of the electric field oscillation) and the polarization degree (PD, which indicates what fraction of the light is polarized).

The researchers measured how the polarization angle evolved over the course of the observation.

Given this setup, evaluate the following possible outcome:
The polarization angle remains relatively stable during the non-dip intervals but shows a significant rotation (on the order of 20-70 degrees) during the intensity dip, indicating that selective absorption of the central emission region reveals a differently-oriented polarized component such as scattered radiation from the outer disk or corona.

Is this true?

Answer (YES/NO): NO